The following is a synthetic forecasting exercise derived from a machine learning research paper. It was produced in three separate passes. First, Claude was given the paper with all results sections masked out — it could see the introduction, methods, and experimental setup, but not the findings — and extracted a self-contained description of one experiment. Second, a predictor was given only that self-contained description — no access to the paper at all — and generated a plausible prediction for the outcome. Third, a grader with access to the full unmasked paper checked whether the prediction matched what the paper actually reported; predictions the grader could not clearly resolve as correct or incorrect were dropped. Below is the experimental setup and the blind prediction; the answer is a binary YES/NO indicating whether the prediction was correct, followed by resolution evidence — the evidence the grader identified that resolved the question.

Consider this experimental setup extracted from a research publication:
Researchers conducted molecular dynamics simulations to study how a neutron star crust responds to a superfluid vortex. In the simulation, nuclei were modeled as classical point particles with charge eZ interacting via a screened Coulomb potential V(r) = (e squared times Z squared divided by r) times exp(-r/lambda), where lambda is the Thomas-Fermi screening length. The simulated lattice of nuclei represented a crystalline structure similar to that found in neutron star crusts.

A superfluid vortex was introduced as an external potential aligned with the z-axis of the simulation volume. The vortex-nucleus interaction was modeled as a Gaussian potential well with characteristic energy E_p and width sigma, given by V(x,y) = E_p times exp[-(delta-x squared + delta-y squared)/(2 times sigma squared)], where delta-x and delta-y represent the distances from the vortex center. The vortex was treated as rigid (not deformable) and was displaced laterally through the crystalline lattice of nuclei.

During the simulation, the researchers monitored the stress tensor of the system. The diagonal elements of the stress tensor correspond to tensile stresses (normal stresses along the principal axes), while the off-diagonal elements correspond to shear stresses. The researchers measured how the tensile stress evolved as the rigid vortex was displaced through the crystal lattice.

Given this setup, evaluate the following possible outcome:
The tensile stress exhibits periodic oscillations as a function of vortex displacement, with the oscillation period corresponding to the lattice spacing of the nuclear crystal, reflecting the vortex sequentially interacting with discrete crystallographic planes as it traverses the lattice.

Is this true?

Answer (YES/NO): YES